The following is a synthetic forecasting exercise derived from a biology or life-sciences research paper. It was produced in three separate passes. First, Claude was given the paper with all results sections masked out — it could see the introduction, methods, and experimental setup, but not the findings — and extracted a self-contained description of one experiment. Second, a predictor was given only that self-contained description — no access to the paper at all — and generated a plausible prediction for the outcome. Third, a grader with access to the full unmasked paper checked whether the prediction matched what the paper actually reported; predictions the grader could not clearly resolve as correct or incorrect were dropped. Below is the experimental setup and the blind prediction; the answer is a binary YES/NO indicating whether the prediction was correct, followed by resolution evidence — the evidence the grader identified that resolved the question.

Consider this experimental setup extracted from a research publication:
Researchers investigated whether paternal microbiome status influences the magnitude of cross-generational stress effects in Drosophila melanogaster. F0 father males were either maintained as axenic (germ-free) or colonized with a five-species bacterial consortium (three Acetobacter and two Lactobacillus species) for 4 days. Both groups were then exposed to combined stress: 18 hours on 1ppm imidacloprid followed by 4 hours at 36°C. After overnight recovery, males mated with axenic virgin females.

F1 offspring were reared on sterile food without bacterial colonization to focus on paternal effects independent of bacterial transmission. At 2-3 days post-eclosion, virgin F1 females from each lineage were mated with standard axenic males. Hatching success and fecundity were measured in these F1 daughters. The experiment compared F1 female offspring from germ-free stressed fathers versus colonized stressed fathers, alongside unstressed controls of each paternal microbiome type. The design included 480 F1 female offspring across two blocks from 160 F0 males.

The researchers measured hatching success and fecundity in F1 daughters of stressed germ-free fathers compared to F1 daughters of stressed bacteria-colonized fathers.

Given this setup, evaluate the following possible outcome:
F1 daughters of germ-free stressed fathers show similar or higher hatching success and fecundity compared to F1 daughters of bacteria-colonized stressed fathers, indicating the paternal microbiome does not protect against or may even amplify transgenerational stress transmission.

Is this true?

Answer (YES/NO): YES